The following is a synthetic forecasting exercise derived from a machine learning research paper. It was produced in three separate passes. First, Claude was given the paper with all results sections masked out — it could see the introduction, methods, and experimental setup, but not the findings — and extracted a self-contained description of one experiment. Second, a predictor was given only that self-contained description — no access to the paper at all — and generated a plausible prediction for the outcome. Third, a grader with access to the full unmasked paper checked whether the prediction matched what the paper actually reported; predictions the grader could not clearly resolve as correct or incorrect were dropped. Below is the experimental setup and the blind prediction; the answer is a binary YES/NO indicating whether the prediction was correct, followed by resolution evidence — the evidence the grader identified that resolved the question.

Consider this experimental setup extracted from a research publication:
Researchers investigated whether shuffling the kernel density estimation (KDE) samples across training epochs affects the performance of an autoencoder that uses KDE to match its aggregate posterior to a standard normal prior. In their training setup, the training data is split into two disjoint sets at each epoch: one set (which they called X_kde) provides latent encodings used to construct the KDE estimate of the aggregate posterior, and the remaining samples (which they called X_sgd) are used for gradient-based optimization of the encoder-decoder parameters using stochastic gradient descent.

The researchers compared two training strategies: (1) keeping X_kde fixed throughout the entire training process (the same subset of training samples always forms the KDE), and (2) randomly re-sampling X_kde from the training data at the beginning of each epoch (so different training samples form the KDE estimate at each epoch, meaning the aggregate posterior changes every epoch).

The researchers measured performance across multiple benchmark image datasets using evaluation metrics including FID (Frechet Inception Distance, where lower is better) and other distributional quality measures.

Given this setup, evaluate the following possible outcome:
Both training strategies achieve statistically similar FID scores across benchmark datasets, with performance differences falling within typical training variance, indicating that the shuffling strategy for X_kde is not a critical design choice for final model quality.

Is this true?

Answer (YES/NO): NO